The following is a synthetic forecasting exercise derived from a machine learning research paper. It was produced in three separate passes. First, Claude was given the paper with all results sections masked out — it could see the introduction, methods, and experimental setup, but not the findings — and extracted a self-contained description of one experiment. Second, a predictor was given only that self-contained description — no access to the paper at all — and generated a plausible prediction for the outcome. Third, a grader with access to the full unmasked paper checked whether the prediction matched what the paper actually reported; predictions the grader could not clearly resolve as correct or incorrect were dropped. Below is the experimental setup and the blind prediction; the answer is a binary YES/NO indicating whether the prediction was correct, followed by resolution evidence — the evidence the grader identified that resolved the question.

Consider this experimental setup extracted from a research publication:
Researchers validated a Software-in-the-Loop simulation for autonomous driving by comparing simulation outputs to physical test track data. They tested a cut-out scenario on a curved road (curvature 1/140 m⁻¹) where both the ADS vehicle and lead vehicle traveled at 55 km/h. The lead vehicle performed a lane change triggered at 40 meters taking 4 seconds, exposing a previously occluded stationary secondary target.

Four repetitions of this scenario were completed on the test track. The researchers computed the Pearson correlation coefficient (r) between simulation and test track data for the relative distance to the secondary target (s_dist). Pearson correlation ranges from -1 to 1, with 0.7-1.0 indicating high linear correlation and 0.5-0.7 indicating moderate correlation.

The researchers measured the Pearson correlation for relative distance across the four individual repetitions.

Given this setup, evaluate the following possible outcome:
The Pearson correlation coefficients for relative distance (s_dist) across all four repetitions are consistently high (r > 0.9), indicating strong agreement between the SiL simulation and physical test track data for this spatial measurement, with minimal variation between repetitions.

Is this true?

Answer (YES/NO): NO